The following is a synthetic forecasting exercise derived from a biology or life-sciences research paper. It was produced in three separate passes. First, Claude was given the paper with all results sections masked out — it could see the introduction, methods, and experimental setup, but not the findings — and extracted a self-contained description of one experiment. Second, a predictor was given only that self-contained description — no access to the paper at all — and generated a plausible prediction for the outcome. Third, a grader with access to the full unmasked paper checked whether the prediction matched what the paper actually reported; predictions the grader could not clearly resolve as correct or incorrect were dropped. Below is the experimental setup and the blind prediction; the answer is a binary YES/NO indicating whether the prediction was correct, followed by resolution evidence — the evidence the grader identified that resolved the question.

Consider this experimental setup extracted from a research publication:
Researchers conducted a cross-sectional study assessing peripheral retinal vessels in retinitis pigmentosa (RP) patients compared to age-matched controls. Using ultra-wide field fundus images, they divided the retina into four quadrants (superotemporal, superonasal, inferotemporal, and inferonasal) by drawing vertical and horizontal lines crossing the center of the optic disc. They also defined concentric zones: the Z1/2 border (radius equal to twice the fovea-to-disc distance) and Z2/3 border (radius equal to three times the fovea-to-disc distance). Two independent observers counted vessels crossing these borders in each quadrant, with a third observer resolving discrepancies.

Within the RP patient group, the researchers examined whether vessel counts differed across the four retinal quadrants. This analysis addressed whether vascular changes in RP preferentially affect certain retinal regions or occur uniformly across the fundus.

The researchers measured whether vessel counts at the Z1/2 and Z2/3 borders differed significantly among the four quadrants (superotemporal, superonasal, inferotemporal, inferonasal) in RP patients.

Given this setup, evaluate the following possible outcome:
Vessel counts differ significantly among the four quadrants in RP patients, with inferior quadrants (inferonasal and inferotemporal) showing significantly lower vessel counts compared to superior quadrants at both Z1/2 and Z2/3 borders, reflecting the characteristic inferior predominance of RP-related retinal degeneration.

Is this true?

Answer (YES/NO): NO